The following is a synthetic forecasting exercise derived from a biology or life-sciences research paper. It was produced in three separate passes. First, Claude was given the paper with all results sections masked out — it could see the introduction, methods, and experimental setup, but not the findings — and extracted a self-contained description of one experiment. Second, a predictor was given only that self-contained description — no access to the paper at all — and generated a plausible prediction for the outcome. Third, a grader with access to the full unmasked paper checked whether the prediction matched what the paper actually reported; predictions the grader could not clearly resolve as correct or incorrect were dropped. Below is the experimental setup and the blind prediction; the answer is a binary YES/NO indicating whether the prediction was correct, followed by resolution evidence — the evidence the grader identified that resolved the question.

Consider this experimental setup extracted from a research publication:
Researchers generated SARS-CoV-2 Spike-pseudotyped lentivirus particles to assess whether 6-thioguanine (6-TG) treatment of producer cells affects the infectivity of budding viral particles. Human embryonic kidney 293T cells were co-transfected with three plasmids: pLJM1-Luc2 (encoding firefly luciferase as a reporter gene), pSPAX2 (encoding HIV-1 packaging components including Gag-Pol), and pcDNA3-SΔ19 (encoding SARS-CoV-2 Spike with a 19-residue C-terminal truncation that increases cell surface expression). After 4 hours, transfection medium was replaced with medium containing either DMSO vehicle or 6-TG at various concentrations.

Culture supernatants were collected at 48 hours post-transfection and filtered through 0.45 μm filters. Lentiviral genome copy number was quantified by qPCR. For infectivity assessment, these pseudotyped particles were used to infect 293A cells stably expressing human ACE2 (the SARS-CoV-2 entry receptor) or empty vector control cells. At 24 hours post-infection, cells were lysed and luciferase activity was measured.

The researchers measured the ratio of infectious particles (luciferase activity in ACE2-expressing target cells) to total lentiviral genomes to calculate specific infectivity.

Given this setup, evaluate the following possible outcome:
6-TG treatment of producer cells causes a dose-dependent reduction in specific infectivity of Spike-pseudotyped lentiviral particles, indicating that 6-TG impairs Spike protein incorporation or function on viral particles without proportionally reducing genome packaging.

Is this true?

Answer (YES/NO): NO